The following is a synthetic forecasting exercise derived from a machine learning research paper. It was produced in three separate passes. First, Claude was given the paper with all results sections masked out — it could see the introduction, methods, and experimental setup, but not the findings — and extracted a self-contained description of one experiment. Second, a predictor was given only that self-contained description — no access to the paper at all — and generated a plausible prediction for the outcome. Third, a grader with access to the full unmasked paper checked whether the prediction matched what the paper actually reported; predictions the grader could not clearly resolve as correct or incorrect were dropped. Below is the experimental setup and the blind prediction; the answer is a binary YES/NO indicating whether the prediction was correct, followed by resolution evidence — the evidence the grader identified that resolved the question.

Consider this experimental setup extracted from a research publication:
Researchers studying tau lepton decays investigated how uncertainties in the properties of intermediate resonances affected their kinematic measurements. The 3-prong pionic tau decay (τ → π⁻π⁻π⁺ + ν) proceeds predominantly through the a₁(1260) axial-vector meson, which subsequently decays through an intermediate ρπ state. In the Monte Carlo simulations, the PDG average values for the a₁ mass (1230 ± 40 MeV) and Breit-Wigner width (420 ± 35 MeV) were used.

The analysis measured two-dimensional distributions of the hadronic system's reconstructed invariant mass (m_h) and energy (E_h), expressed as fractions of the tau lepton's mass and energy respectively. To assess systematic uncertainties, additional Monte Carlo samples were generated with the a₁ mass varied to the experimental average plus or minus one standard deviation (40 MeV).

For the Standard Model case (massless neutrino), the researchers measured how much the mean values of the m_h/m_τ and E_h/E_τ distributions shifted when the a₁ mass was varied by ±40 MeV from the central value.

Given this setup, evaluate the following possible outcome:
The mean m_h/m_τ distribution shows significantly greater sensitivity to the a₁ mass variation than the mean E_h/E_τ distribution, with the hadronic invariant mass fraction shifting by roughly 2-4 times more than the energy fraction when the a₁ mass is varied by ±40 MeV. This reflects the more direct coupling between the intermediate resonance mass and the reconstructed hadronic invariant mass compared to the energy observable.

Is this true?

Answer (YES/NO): NO